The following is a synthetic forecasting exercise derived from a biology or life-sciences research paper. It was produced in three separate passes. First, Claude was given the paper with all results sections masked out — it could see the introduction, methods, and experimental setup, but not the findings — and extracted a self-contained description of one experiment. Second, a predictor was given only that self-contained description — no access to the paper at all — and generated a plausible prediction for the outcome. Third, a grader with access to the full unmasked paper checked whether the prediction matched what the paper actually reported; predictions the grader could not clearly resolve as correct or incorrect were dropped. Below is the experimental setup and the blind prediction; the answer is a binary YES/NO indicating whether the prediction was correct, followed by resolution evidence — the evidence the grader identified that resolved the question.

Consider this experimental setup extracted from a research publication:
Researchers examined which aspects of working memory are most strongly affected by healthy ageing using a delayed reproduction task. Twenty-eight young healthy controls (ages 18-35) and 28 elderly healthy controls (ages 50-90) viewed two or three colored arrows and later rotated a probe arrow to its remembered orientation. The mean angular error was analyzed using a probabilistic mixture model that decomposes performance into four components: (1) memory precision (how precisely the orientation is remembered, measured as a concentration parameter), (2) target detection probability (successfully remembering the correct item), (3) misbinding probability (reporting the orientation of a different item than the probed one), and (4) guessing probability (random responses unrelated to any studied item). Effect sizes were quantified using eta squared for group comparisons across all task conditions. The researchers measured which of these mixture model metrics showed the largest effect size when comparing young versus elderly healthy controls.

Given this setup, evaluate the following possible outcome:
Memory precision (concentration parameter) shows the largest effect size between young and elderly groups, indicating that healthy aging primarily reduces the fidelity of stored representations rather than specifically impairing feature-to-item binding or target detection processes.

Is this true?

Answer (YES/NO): YES